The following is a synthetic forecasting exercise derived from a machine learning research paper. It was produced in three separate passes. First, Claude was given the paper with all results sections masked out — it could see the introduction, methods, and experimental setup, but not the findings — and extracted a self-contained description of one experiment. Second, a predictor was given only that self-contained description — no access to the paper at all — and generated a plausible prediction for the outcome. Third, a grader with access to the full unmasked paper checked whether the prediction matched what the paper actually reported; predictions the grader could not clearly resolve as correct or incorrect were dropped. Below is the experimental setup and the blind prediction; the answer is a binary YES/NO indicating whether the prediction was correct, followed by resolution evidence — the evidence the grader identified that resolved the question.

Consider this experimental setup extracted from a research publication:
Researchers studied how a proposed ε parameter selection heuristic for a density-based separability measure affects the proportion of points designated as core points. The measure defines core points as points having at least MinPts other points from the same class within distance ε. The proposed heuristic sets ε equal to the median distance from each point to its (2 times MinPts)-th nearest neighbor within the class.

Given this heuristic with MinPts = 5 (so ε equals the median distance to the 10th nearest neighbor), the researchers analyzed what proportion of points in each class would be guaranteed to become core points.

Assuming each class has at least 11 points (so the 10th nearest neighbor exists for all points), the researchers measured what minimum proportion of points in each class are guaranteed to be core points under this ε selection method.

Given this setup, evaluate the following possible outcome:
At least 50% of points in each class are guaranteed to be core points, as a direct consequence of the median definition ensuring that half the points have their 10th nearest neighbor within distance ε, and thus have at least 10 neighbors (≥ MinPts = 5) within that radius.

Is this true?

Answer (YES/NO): YES